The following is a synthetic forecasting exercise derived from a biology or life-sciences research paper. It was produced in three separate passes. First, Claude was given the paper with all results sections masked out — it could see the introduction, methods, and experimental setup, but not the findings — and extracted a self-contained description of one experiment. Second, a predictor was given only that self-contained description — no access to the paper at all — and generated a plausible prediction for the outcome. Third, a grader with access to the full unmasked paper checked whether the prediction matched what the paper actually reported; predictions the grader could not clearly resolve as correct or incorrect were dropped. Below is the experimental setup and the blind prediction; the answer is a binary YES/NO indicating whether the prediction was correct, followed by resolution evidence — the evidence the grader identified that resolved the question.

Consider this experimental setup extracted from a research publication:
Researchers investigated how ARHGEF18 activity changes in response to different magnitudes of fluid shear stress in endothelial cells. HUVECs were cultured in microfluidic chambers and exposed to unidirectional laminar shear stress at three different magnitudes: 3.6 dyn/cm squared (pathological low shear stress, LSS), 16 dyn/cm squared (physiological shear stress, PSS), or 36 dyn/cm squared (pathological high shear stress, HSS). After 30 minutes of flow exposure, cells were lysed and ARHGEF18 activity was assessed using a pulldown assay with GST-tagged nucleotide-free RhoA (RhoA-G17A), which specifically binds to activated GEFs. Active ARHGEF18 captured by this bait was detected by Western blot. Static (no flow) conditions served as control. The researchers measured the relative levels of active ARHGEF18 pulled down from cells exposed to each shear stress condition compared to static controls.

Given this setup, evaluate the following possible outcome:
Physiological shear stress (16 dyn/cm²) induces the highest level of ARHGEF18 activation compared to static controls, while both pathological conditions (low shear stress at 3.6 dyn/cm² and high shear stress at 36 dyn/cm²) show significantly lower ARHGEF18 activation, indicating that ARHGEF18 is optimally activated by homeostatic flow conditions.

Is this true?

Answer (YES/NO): YES